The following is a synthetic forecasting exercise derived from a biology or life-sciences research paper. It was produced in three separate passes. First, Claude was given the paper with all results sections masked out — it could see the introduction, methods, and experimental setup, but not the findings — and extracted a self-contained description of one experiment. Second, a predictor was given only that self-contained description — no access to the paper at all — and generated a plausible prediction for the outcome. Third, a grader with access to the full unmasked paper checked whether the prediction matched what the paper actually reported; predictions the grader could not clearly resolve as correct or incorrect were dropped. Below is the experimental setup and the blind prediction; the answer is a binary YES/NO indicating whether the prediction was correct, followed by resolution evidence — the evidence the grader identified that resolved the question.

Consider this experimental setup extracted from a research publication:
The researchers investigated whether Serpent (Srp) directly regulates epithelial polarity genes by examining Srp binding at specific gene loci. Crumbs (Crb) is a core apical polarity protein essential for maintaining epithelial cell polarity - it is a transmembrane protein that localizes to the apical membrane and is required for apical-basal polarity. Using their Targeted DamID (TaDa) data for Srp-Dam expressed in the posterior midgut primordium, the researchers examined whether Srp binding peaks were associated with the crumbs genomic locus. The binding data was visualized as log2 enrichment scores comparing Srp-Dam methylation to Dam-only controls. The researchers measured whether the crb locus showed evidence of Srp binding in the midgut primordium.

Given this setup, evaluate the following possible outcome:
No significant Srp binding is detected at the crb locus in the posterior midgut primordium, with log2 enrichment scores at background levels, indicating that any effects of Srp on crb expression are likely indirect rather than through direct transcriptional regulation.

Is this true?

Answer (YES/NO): NO